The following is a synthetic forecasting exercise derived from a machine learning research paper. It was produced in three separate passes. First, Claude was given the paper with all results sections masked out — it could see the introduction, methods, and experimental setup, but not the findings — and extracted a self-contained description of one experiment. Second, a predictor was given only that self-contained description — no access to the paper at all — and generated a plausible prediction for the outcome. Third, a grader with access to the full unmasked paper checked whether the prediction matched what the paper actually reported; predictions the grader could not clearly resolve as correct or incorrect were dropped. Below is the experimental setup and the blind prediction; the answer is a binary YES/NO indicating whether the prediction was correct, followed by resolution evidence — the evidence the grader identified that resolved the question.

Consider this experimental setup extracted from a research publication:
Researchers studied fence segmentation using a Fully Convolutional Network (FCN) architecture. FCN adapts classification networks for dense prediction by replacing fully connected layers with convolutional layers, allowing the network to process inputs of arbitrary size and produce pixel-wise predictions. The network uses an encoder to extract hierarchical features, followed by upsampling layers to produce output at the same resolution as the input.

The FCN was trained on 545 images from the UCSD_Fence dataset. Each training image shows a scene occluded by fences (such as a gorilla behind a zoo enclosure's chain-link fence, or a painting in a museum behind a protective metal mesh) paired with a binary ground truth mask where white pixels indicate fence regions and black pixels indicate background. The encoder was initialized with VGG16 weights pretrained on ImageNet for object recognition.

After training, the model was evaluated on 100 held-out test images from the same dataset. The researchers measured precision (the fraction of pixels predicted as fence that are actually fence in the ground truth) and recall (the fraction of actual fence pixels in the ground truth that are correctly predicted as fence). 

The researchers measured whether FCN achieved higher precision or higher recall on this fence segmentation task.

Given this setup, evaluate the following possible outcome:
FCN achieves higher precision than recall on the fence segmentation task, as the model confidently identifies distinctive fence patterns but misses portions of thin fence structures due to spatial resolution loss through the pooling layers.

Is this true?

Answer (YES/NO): NO